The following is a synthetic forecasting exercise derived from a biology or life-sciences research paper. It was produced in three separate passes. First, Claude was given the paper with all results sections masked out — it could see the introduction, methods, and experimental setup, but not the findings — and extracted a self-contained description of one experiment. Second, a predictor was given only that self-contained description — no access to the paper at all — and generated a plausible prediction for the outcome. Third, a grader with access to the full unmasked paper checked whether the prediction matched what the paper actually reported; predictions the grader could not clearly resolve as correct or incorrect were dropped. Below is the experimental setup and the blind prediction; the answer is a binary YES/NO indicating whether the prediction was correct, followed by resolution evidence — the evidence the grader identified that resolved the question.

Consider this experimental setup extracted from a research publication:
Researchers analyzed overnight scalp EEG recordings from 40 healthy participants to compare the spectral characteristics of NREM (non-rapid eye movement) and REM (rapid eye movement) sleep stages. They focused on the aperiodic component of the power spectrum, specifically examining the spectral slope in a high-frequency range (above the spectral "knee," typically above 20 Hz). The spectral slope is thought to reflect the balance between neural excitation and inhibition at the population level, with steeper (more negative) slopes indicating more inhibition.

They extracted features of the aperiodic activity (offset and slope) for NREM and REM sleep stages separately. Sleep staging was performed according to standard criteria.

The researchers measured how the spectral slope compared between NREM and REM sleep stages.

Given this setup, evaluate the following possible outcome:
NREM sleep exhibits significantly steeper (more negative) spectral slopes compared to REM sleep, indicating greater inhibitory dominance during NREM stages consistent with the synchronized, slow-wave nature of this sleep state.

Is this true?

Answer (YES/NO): NO